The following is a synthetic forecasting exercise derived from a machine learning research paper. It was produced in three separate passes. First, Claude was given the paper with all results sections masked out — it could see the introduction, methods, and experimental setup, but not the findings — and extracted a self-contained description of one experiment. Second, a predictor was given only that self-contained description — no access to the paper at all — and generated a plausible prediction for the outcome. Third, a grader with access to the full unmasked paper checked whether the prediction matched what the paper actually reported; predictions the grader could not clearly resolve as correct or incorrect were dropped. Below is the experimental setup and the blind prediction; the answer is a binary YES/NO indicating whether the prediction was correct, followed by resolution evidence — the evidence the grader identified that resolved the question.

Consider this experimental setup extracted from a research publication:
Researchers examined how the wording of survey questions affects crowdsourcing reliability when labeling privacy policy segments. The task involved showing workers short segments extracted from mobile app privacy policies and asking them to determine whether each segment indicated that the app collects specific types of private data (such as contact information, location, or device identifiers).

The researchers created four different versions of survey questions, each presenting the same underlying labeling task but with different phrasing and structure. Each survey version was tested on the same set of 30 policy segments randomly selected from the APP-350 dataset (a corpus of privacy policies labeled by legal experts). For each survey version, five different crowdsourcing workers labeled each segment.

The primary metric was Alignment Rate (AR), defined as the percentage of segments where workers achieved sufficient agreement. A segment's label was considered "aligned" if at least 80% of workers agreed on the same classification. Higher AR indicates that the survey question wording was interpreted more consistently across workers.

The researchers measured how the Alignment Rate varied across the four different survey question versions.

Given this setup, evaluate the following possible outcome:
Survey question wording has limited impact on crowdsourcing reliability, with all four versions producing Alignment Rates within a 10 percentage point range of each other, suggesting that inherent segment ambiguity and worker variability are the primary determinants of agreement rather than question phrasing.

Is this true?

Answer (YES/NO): NO